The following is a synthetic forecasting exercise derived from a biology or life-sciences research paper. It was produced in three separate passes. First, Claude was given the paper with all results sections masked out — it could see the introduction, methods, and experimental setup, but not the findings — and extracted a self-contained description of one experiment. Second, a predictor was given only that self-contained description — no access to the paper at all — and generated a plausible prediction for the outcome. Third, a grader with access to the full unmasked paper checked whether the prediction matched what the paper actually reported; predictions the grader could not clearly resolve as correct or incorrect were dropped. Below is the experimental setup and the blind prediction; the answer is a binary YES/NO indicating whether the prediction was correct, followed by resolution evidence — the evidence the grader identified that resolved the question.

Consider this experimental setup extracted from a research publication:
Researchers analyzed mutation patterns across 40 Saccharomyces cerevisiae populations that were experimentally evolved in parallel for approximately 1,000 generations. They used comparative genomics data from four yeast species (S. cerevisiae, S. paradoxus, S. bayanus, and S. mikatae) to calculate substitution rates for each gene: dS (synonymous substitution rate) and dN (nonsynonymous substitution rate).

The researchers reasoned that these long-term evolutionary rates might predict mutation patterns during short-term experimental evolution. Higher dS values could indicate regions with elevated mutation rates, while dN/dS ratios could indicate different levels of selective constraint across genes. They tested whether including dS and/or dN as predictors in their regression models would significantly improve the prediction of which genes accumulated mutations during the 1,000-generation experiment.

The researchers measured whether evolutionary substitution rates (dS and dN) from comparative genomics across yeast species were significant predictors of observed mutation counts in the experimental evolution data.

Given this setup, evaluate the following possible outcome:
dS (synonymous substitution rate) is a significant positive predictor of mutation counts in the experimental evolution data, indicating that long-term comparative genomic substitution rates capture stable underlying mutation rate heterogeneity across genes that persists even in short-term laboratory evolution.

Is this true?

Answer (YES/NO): NO